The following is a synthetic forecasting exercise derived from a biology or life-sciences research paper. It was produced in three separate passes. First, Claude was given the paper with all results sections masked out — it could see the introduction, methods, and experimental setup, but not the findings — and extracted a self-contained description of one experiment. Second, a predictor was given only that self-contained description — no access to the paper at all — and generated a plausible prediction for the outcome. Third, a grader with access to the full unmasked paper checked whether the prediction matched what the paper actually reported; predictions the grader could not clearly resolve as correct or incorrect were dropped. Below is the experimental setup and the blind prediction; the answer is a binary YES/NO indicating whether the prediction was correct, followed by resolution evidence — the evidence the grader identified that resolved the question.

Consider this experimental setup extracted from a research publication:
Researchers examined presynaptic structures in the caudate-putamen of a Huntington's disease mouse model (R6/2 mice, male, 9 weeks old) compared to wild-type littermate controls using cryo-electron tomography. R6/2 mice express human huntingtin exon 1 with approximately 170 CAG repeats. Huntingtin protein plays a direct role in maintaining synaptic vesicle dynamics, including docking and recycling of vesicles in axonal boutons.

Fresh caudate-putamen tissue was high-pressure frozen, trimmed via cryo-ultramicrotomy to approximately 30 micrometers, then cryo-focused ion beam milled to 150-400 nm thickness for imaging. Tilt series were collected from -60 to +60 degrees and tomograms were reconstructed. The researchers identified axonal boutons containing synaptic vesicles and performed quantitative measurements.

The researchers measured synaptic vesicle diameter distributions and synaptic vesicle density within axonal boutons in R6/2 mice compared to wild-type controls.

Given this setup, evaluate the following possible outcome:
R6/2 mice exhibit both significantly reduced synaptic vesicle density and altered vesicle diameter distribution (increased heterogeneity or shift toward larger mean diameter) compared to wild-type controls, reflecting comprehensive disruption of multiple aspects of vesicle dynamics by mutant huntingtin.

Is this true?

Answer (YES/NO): NO